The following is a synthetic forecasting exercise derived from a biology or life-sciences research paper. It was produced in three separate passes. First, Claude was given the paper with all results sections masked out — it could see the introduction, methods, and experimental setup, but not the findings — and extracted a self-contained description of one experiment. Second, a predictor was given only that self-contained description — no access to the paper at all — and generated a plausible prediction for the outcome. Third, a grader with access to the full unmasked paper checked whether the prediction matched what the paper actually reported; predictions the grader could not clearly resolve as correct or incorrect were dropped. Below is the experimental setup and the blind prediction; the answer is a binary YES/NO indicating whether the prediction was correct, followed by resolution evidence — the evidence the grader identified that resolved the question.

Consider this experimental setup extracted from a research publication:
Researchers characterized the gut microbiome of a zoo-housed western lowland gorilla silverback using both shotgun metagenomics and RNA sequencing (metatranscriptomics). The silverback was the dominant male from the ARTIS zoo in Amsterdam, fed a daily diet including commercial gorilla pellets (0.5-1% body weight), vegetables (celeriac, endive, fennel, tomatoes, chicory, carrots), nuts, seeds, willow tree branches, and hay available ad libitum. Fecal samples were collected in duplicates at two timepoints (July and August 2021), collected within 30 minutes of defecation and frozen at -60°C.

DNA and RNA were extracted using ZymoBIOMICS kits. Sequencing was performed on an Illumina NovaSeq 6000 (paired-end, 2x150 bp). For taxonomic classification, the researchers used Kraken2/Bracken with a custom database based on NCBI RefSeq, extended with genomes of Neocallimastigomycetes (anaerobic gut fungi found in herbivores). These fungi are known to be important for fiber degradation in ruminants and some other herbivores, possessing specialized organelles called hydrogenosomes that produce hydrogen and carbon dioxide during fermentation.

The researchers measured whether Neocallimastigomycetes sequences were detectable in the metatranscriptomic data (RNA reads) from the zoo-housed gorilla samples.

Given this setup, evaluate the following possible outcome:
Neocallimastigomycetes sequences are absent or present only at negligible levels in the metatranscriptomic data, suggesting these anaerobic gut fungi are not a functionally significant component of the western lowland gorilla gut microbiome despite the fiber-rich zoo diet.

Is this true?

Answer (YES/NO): NO